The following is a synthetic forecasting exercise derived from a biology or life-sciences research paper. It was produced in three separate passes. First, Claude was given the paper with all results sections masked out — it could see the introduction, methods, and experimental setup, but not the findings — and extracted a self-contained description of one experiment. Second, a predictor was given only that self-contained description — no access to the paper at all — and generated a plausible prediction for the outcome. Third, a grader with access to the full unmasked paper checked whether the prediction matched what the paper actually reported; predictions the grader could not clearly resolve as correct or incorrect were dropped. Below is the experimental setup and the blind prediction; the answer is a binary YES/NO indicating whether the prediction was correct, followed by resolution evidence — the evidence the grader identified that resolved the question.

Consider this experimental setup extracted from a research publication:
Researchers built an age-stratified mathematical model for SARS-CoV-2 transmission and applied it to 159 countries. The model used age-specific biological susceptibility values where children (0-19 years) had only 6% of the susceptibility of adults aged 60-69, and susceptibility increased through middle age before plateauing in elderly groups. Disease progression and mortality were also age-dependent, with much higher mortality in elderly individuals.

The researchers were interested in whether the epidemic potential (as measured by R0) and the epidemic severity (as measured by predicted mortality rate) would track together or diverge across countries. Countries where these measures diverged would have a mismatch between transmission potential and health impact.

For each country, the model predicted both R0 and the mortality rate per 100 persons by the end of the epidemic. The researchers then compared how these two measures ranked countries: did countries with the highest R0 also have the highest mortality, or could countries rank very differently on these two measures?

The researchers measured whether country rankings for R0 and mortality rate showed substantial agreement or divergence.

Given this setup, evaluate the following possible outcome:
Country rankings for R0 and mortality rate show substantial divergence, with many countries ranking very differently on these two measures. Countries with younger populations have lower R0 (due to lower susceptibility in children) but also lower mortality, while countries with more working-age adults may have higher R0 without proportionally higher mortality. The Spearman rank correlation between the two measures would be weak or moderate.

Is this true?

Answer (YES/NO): NO